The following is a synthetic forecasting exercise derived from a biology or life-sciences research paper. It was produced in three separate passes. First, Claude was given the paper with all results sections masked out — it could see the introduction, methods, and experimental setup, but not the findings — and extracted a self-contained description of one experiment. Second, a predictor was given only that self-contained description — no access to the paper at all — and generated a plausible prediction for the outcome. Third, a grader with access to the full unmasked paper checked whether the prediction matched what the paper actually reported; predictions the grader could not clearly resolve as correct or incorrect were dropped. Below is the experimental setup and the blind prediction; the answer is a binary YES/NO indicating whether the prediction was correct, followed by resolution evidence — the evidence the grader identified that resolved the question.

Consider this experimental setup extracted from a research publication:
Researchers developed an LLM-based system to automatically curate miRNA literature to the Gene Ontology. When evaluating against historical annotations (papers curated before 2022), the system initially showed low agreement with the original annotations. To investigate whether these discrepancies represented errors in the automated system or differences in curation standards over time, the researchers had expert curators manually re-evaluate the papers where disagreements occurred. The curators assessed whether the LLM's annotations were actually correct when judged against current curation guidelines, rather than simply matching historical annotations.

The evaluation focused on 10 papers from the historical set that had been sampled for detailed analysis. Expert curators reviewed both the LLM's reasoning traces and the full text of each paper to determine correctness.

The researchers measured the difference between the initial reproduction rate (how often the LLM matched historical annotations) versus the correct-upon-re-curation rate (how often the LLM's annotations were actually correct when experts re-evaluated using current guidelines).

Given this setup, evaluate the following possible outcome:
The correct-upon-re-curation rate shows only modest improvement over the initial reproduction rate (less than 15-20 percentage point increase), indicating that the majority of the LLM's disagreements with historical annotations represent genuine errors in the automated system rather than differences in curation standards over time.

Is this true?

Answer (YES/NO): NO